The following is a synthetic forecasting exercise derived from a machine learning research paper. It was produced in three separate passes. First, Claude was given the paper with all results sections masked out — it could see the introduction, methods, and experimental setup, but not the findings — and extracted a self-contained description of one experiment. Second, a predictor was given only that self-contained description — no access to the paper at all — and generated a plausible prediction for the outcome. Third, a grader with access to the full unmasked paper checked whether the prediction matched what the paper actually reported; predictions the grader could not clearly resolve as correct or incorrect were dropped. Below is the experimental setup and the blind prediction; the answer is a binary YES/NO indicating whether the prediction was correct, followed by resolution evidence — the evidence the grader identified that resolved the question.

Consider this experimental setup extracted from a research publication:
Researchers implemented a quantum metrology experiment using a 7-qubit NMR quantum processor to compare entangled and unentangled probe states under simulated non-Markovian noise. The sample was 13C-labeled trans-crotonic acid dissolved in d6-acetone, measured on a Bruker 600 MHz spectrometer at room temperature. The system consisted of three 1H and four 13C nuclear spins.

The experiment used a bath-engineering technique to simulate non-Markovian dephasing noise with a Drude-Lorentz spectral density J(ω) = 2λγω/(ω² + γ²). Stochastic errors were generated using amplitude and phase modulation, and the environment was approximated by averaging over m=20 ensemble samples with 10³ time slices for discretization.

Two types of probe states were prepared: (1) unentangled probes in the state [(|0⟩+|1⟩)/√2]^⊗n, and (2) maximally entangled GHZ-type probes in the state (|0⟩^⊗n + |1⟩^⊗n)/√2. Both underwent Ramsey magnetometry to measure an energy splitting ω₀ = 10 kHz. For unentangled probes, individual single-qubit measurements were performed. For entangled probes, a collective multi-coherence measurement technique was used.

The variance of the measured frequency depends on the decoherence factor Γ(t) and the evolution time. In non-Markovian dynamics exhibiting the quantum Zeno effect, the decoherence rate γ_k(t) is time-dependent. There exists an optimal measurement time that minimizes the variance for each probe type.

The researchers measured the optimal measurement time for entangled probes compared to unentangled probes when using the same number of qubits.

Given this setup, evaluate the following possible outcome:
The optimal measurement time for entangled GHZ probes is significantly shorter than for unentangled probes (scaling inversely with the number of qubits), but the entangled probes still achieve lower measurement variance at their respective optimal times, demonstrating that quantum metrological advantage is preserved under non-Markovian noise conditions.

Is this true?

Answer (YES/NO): NO